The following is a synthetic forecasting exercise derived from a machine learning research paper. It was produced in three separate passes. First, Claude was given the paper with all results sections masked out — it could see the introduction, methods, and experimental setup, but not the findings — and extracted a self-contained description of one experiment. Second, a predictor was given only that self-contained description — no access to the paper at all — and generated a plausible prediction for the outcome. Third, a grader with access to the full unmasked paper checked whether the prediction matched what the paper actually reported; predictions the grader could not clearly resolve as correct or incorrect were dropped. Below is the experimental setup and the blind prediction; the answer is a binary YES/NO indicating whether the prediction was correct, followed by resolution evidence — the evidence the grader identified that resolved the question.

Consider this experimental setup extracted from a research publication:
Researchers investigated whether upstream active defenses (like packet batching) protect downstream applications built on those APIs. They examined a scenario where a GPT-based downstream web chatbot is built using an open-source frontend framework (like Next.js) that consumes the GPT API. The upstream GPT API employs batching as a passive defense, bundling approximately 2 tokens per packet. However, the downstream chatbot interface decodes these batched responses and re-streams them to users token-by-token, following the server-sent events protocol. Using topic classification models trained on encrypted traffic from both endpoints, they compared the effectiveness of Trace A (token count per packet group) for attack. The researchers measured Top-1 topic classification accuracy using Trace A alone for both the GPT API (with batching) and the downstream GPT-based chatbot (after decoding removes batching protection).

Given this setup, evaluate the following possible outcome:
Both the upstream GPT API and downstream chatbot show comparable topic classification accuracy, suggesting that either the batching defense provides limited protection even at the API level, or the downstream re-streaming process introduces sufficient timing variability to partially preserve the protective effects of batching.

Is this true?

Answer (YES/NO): YES